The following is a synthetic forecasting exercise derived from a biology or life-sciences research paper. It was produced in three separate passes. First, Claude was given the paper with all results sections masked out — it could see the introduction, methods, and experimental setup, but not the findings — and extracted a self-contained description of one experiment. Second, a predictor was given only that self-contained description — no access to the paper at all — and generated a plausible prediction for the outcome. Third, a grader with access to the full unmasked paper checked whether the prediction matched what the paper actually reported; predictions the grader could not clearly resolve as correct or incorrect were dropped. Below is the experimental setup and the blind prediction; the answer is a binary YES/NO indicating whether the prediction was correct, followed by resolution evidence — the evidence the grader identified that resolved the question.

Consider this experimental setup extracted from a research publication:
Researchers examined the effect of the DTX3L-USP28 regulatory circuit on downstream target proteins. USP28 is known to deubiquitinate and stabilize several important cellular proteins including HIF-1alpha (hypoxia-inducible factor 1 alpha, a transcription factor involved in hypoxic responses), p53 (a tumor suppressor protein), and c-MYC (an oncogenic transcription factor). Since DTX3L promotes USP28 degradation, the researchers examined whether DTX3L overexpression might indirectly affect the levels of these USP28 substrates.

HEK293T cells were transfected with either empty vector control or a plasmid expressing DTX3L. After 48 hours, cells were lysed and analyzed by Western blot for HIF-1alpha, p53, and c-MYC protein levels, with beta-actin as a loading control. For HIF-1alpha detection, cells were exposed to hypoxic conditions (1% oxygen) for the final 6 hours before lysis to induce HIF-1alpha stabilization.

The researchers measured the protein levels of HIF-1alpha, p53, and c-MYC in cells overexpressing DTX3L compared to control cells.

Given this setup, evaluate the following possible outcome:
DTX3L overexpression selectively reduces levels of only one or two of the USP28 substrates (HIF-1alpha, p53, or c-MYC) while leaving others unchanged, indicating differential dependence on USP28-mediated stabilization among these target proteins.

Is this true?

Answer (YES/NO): NO